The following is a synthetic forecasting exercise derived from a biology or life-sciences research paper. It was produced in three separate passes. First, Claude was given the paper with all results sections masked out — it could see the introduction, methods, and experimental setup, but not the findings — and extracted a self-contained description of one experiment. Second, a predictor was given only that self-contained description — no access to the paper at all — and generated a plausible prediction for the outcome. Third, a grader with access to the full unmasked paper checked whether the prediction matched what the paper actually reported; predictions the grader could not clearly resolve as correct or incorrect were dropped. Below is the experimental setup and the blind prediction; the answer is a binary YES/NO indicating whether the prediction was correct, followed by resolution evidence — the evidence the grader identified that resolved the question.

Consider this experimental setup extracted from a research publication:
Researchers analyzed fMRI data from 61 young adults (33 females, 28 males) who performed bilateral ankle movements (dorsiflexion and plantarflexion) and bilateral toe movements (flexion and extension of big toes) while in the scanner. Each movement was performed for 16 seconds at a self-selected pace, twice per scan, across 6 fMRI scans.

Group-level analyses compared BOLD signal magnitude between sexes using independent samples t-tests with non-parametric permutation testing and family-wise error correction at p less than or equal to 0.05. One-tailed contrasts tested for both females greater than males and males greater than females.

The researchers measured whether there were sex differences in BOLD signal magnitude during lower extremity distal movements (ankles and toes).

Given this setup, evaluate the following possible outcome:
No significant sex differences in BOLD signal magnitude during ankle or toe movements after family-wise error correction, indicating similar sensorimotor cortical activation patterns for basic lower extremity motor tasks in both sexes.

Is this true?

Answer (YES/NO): NO